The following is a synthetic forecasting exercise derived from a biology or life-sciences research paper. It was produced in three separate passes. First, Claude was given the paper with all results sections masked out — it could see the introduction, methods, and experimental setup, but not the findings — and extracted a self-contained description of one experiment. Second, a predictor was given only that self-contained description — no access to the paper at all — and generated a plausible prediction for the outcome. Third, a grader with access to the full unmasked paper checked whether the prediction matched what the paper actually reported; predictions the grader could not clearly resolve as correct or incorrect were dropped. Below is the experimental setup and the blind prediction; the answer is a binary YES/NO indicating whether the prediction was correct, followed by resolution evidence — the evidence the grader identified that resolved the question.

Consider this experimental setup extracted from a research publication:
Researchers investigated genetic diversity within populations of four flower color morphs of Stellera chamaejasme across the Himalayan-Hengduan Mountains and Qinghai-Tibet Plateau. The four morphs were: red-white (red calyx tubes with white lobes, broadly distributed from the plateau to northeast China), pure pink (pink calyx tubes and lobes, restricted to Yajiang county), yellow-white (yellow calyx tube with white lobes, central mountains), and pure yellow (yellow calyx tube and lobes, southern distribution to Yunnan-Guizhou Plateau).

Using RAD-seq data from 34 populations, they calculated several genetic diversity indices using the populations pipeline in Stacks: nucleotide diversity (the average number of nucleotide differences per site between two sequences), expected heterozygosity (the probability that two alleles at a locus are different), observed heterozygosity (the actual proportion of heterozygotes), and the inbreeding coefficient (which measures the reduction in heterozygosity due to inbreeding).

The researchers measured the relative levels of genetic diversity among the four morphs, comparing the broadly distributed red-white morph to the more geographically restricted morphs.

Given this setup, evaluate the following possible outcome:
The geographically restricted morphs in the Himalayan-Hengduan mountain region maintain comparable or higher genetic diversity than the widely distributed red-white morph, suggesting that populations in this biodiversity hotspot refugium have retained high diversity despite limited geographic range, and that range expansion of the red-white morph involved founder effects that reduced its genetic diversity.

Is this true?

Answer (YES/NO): NO